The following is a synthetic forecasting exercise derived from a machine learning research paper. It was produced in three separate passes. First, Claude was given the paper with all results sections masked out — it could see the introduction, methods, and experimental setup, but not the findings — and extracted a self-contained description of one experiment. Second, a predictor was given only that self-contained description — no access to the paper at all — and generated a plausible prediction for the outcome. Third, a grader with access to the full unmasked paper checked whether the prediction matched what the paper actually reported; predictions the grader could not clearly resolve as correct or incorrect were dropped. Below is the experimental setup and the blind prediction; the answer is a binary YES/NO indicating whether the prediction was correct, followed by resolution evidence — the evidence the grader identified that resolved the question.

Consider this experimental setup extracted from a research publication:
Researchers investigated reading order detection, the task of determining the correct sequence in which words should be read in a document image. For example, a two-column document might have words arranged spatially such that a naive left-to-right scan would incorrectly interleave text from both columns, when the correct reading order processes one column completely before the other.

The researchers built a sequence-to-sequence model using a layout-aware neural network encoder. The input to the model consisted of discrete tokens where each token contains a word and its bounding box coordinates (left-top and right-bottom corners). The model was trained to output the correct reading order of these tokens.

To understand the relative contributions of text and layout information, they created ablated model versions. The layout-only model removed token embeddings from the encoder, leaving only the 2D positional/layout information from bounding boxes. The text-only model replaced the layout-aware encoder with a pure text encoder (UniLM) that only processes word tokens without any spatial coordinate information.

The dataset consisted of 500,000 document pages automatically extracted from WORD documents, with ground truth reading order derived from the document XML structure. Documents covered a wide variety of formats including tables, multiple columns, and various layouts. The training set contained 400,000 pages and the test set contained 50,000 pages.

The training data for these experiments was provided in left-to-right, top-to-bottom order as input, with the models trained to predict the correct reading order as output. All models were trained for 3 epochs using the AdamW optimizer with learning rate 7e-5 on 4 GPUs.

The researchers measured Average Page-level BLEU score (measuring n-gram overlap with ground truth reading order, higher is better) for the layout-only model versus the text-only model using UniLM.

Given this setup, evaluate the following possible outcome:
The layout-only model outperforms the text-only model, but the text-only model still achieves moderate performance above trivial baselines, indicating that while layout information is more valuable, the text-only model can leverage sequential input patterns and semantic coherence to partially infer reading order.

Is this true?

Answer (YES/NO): YES